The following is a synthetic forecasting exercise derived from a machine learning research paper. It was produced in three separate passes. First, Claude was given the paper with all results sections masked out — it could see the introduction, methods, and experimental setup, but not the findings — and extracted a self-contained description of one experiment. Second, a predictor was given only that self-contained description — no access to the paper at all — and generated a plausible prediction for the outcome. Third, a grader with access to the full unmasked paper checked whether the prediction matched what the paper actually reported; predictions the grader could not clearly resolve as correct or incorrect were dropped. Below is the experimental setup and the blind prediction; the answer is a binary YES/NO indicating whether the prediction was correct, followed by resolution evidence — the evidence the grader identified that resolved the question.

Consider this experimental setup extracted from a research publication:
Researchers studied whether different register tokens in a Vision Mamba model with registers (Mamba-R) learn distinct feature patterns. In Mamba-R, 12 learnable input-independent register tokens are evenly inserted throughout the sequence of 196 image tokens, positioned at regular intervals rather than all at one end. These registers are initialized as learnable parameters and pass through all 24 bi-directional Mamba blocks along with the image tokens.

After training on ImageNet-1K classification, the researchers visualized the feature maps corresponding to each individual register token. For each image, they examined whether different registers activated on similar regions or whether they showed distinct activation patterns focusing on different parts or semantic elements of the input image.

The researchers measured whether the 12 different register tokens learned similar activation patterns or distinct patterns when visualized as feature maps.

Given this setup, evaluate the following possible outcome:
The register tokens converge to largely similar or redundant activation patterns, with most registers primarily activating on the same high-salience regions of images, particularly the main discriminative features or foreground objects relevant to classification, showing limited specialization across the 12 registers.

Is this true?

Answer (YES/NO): NO